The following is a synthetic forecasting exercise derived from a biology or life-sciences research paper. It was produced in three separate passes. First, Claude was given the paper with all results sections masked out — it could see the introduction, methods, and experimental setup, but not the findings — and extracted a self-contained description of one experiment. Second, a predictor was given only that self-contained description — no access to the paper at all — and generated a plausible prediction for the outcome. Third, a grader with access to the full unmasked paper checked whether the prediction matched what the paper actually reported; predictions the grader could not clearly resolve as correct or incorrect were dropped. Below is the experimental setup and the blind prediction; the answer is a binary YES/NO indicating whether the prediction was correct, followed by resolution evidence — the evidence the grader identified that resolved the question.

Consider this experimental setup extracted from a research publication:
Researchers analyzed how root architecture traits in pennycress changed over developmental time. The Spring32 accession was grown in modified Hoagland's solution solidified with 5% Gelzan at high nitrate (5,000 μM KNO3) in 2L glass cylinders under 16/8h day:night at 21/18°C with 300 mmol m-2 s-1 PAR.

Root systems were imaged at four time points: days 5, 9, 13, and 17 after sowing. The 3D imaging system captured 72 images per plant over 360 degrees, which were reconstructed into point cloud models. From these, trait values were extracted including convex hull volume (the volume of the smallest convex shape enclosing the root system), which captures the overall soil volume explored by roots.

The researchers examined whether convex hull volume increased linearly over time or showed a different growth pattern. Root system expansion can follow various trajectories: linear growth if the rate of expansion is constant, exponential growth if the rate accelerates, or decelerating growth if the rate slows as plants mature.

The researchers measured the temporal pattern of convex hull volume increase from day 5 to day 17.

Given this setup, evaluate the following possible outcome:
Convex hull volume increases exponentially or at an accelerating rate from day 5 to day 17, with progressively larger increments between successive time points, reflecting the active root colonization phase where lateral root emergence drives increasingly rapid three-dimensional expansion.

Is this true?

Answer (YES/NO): YES